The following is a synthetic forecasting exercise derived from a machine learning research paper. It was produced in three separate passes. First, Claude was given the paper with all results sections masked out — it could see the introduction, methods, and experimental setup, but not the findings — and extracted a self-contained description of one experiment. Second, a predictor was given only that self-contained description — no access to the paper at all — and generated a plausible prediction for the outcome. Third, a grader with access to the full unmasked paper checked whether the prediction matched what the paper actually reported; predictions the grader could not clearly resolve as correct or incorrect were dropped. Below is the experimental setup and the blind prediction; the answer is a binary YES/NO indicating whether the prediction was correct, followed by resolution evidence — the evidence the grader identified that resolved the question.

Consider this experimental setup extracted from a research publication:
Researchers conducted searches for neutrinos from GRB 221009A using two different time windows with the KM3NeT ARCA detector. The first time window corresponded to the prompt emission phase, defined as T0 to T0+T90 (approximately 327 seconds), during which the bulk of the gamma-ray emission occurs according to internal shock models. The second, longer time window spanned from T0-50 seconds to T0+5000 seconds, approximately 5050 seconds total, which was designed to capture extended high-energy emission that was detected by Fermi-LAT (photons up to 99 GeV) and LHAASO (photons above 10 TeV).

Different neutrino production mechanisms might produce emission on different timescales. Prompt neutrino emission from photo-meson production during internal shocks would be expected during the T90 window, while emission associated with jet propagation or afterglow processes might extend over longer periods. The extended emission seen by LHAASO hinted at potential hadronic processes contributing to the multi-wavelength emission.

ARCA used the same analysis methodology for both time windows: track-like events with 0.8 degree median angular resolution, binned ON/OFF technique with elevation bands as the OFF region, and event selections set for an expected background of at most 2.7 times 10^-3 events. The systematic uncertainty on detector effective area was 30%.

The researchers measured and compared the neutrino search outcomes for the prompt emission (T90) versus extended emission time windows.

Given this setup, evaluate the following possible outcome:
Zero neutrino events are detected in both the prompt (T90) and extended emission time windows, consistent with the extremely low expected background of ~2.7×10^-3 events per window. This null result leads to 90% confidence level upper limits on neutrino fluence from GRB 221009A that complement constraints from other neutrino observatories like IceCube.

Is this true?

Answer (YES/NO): YES